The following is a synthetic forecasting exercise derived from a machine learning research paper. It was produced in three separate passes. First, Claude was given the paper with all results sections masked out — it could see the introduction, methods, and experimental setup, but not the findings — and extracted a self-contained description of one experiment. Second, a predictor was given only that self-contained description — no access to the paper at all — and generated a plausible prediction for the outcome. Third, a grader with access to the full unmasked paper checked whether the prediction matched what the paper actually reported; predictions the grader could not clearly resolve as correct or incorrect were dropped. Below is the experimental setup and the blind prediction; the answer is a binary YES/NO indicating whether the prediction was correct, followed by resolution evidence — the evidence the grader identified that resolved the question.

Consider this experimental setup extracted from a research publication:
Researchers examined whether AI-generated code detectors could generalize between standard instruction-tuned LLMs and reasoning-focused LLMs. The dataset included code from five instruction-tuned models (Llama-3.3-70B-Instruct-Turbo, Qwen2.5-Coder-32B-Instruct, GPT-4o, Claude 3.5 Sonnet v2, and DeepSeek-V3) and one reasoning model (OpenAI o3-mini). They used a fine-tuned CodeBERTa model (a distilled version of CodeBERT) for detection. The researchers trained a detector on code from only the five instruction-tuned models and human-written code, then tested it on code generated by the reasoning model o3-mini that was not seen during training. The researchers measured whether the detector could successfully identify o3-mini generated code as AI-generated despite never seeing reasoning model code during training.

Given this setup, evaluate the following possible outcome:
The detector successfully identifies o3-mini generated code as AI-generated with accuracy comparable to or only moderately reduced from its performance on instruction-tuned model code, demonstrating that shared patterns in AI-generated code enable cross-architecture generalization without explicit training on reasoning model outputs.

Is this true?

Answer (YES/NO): NO